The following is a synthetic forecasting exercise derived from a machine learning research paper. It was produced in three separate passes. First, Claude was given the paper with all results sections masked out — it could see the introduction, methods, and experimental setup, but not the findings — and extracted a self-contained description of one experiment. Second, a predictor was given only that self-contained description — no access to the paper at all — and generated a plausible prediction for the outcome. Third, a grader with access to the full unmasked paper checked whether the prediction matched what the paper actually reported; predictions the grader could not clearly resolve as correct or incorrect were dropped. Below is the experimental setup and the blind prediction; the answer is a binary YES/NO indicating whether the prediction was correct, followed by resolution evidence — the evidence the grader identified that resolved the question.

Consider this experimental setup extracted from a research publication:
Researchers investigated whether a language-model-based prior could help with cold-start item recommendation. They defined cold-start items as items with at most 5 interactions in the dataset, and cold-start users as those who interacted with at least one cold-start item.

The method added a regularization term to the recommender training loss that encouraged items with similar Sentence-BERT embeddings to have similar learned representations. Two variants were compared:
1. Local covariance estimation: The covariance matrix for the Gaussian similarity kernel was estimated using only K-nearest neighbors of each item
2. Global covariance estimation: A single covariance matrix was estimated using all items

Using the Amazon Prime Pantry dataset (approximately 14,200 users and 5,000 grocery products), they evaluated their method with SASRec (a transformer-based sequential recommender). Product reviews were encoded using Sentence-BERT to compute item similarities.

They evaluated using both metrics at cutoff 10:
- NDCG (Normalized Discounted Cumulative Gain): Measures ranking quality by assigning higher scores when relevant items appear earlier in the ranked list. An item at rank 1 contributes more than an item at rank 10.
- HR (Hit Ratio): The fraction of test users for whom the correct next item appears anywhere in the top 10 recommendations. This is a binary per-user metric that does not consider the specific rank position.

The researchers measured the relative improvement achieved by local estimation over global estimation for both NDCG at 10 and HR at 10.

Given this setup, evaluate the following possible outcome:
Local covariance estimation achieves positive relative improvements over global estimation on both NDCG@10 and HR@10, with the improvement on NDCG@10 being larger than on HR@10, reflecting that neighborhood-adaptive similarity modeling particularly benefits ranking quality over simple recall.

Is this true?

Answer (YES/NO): YES